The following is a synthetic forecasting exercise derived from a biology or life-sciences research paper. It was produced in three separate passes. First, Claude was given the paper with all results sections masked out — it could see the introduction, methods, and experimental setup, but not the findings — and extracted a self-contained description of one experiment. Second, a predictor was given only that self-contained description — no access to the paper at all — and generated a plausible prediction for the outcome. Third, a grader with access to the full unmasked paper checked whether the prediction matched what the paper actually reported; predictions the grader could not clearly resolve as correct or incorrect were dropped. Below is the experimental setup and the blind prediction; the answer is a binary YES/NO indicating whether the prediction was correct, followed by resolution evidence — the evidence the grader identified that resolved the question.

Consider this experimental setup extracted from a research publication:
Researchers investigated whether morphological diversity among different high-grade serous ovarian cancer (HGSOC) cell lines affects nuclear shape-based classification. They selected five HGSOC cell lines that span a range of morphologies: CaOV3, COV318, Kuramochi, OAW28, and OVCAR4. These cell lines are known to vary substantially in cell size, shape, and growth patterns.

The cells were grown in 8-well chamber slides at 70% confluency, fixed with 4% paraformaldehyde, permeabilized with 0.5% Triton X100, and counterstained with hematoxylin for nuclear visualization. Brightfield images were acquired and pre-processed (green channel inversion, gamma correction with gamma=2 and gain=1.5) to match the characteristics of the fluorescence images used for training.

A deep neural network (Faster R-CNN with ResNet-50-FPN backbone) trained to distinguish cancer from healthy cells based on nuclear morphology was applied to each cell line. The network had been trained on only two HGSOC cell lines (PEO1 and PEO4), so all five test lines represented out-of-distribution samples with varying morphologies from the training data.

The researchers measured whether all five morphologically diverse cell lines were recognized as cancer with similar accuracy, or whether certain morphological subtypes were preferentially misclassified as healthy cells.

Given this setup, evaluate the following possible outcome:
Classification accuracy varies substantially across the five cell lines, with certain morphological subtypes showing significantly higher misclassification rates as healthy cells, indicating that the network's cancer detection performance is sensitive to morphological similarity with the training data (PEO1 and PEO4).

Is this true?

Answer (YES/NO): YES